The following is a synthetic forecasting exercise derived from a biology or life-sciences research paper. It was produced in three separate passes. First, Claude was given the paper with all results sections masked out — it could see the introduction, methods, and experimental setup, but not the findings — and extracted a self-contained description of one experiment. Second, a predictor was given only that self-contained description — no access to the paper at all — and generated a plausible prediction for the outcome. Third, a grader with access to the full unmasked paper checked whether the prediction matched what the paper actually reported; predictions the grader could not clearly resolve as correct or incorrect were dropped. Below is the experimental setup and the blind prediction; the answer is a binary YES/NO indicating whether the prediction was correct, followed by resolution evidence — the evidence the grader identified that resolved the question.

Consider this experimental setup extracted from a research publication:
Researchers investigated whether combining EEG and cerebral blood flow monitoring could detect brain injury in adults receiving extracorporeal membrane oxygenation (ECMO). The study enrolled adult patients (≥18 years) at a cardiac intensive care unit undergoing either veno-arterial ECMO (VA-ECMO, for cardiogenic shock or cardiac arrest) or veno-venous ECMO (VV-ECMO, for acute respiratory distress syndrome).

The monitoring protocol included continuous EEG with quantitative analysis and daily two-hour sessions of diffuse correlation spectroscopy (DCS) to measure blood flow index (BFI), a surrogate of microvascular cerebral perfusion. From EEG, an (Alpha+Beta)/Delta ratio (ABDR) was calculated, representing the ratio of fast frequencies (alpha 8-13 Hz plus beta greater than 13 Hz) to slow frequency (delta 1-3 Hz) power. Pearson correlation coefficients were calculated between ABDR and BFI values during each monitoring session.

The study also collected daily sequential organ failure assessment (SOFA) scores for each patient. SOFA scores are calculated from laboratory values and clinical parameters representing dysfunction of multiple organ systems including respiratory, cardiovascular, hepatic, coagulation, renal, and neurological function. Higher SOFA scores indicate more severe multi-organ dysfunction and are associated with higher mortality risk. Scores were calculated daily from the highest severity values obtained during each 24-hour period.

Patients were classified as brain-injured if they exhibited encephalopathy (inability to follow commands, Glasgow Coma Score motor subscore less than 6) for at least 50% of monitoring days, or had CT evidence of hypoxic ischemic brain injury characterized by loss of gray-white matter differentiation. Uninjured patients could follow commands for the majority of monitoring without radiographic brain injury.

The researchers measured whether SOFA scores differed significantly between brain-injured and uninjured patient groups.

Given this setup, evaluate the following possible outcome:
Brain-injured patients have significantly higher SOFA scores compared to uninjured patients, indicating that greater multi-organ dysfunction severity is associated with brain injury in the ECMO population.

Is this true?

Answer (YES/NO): NO